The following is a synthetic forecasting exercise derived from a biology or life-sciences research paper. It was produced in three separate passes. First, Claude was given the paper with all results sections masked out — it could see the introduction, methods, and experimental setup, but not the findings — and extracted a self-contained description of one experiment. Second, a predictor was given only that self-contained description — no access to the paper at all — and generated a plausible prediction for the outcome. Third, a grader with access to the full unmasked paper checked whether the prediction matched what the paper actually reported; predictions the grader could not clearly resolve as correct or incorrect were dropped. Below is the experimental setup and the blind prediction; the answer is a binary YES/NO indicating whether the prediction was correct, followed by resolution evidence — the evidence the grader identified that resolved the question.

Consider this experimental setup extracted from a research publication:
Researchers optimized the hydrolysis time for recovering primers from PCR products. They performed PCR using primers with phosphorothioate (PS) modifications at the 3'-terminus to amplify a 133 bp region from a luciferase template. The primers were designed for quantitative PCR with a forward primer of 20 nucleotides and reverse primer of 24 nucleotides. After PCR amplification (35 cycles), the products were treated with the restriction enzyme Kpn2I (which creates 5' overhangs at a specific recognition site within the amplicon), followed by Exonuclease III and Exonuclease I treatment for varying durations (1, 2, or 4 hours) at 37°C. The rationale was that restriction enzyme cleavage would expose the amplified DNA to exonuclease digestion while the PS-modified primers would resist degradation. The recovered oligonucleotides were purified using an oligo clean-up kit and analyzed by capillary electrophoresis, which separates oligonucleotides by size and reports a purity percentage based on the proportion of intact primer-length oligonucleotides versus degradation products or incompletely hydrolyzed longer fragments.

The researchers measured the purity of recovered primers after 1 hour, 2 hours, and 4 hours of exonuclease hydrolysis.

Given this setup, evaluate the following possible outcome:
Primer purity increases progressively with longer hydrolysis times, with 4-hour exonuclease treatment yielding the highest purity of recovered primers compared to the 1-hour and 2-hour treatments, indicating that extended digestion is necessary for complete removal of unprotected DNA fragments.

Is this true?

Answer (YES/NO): YES